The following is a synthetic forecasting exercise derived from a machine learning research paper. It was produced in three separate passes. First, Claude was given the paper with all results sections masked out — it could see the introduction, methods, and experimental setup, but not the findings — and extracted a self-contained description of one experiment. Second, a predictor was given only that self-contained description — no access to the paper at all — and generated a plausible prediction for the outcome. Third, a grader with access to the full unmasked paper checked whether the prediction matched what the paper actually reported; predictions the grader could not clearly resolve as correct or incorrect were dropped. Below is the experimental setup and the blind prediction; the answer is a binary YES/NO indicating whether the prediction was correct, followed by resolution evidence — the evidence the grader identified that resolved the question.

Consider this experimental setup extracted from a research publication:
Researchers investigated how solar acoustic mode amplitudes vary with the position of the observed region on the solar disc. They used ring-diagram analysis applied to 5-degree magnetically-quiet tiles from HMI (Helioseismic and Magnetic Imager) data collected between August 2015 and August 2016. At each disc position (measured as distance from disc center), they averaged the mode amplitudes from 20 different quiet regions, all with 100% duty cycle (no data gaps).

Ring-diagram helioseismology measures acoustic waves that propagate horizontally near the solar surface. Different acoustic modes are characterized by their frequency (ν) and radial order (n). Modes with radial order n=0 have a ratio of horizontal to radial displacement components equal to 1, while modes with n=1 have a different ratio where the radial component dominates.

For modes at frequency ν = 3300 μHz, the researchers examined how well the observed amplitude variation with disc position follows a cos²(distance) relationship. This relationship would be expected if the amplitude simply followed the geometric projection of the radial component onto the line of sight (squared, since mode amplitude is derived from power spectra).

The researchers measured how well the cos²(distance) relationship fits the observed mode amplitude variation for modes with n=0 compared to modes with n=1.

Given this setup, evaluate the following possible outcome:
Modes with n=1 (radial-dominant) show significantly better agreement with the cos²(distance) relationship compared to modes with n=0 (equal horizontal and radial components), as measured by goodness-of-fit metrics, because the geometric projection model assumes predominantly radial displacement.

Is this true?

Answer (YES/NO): YES